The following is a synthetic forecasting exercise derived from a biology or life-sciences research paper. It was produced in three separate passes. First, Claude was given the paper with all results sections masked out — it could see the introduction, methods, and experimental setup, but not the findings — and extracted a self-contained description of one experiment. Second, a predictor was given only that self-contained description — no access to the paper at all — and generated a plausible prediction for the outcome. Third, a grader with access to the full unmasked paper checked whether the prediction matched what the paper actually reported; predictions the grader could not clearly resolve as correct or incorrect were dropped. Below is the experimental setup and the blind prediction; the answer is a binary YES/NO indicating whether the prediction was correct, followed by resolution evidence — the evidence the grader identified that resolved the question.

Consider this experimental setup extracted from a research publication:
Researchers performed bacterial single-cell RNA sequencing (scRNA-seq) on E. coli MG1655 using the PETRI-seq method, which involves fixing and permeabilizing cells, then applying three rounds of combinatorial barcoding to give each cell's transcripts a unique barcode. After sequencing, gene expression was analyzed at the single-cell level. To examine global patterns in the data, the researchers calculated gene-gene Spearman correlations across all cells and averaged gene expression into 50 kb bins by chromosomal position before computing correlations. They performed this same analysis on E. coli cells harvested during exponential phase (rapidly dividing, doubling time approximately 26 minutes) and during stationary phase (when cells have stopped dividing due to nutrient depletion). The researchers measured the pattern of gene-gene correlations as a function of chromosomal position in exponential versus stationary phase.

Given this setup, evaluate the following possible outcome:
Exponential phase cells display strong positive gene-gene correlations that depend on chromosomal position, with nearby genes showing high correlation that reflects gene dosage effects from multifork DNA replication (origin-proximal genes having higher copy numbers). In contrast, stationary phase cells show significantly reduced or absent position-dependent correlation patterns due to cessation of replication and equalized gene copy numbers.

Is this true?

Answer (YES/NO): YES